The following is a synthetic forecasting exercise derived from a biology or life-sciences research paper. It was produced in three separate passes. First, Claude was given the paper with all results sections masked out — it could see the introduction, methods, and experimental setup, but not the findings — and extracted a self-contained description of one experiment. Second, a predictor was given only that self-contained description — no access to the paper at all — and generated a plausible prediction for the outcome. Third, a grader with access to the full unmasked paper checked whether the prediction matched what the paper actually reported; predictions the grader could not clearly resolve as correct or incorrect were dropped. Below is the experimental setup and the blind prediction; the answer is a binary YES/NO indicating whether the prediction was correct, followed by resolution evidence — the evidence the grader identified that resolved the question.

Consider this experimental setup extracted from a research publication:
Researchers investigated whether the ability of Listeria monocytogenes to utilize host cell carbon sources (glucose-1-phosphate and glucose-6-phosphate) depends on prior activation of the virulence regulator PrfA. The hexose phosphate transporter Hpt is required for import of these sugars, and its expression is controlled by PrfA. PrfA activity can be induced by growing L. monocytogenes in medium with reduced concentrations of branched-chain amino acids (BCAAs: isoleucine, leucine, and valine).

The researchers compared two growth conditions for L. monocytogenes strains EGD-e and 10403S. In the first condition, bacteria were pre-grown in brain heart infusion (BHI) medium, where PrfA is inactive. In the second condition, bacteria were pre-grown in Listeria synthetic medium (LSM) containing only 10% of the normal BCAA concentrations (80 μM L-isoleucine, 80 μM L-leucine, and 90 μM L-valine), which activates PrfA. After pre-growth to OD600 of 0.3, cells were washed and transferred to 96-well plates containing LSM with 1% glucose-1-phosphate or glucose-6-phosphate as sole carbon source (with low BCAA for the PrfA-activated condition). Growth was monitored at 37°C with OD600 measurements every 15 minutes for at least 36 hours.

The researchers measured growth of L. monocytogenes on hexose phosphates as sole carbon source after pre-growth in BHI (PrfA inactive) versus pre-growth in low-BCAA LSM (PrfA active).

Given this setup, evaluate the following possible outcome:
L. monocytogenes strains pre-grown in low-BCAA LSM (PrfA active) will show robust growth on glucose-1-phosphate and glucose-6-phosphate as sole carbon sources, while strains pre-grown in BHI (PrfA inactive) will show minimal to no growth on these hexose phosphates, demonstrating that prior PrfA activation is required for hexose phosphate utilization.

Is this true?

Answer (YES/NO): YES